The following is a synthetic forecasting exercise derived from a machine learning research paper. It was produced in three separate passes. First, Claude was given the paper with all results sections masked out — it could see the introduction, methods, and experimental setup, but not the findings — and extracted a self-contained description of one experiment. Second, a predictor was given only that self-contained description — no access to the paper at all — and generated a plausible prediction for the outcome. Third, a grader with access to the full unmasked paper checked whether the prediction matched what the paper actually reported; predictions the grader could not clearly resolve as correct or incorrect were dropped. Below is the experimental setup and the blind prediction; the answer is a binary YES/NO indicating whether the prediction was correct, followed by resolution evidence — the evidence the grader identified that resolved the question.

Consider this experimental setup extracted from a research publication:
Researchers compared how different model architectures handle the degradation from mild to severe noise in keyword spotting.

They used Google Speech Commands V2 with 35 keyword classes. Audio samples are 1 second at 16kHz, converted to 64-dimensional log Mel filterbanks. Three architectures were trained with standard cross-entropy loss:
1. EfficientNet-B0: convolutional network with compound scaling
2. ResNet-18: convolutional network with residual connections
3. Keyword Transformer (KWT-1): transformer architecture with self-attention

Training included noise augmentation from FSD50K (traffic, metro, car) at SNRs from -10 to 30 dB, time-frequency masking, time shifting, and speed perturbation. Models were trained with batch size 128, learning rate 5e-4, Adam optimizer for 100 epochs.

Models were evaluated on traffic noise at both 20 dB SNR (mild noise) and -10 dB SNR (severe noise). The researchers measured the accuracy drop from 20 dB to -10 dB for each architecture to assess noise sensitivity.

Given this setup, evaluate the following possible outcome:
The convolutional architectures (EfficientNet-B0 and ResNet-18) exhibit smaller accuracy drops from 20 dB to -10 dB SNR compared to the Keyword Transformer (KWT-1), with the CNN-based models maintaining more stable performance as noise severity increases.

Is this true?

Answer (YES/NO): YES